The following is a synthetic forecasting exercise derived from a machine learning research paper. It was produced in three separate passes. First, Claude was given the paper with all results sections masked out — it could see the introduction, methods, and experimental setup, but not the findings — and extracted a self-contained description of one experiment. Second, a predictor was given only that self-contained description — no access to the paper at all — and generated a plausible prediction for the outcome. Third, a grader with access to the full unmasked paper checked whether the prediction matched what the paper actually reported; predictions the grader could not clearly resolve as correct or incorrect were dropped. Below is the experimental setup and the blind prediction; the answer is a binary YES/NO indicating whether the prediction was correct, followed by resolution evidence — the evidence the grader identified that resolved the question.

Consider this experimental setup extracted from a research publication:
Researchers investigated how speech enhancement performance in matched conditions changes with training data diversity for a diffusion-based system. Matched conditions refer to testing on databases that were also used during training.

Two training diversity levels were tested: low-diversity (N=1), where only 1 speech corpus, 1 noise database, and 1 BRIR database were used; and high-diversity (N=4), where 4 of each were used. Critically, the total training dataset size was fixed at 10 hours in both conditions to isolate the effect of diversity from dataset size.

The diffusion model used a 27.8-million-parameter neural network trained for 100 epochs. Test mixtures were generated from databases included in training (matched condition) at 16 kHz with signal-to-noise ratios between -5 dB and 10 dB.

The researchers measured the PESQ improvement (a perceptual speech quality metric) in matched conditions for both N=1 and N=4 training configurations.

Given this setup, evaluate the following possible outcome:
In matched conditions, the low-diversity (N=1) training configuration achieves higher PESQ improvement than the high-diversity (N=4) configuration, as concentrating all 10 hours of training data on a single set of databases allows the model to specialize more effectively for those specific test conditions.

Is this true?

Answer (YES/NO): YES